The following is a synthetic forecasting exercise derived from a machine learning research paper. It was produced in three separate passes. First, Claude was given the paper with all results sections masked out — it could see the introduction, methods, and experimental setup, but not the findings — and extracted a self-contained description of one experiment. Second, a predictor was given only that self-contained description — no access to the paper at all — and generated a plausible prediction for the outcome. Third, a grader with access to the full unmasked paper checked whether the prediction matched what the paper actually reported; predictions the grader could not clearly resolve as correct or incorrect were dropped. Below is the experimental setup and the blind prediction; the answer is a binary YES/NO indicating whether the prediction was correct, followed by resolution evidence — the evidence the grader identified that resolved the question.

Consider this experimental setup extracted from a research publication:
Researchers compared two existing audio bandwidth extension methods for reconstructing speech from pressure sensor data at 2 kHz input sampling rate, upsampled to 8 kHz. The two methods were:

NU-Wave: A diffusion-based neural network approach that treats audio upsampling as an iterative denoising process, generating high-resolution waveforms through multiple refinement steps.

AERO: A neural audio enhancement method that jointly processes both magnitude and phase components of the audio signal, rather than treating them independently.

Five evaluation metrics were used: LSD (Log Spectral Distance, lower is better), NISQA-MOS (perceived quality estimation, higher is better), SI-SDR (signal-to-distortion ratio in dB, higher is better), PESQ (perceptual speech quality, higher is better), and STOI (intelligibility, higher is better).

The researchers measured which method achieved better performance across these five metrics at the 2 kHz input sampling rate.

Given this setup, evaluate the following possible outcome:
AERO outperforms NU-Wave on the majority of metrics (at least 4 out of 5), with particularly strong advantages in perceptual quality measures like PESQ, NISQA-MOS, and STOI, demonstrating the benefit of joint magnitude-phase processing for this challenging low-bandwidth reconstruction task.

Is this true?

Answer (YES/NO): YES